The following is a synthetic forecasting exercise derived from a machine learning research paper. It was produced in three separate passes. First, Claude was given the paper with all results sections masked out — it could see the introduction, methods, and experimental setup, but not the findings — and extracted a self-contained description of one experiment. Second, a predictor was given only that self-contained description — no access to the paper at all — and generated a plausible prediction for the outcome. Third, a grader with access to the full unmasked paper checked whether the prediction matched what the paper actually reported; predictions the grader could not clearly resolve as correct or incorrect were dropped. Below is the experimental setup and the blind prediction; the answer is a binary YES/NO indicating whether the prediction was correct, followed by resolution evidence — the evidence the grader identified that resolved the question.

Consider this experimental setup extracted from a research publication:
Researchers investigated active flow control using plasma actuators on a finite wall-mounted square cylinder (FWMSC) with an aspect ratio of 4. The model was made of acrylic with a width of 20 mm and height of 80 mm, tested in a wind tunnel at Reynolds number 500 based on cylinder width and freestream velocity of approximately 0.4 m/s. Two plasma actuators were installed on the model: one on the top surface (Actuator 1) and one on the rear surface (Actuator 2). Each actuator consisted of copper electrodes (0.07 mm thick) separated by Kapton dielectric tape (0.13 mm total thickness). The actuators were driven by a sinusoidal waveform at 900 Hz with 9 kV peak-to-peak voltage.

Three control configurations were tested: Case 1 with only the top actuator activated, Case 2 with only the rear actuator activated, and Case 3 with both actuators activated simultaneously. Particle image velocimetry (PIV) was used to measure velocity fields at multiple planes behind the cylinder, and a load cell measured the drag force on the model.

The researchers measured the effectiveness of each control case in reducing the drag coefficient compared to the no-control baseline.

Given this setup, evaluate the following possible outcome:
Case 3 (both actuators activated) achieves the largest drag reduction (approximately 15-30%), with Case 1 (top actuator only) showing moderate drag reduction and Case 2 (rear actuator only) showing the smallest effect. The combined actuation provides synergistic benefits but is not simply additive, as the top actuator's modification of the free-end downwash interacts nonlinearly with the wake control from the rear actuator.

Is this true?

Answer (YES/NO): NO